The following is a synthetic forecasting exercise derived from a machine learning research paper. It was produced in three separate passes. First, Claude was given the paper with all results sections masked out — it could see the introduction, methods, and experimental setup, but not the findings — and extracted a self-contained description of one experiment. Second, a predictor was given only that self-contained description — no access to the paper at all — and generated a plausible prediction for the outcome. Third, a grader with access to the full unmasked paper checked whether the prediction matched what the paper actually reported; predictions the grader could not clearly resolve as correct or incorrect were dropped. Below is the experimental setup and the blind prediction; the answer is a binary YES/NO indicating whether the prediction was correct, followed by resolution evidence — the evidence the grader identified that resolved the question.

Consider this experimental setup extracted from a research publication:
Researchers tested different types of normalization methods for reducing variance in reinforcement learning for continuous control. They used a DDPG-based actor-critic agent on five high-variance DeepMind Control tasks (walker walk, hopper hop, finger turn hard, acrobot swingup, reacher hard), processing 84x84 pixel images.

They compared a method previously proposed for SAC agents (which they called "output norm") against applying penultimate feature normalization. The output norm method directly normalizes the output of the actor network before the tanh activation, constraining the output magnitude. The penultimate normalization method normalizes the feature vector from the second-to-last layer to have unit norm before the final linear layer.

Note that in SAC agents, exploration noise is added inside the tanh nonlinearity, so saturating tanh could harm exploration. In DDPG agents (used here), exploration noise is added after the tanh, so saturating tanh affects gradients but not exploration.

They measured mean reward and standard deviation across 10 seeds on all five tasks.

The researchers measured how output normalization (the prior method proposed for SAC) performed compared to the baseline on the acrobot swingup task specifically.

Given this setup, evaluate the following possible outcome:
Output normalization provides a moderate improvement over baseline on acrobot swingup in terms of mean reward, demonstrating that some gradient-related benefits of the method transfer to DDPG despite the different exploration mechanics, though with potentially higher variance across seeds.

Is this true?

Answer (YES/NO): NO